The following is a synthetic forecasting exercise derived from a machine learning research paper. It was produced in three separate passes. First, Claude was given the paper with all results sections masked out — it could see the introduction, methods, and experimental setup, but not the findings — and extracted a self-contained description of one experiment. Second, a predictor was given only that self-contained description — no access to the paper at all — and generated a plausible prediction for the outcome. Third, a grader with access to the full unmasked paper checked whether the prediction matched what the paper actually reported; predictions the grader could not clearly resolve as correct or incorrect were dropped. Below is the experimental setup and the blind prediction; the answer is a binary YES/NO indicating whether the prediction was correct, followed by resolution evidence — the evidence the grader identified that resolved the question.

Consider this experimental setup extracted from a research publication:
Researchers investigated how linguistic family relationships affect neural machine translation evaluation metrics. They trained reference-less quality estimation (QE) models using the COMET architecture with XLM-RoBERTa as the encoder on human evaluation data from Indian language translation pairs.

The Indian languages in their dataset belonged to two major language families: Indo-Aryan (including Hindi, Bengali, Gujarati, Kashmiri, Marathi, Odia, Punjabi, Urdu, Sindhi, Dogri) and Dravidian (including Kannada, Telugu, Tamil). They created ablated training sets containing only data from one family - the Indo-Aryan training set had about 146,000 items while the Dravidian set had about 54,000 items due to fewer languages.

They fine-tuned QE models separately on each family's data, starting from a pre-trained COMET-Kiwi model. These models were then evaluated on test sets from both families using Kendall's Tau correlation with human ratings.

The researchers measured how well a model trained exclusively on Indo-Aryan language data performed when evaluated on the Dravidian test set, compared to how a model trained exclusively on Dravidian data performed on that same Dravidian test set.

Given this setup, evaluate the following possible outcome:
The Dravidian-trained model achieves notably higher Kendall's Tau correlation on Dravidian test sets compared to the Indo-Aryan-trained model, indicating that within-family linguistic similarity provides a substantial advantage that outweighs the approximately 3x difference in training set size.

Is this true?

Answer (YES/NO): NO